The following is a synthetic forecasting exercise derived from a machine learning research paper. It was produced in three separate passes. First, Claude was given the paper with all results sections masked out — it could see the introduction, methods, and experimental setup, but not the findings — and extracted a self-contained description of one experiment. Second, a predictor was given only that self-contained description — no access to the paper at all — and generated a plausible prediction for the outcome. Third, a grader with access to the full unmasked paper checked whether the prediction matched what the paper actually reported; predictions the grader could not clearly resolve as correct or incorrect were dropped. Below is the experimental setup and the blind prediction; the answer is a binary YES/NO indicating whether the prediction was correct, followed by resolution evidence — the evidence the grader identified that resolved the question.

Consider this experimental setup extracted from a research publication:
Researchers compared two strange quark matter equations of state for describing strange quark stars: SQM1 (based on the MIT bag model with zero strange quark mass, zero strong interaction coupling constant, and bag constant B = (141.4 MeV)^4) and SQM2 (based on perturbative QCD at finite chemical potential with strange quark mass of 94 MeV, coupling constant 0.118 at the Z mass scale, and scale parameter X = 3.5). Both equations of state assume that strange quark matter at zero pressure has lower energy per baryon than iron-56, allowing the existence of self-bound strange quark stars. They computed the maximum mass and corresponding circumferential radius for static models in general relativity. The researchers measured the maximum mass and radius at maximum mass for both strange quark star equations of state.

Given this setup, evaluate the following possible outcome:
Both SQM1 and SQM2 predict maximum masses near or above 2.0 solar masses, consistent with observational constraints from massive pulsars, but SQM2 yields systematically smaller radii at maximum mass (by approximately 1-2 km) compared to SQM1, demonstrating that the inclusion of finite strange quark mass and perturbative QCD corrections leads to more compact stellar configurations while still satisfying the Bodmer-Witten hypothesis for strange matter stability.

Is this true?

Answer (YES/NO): NO